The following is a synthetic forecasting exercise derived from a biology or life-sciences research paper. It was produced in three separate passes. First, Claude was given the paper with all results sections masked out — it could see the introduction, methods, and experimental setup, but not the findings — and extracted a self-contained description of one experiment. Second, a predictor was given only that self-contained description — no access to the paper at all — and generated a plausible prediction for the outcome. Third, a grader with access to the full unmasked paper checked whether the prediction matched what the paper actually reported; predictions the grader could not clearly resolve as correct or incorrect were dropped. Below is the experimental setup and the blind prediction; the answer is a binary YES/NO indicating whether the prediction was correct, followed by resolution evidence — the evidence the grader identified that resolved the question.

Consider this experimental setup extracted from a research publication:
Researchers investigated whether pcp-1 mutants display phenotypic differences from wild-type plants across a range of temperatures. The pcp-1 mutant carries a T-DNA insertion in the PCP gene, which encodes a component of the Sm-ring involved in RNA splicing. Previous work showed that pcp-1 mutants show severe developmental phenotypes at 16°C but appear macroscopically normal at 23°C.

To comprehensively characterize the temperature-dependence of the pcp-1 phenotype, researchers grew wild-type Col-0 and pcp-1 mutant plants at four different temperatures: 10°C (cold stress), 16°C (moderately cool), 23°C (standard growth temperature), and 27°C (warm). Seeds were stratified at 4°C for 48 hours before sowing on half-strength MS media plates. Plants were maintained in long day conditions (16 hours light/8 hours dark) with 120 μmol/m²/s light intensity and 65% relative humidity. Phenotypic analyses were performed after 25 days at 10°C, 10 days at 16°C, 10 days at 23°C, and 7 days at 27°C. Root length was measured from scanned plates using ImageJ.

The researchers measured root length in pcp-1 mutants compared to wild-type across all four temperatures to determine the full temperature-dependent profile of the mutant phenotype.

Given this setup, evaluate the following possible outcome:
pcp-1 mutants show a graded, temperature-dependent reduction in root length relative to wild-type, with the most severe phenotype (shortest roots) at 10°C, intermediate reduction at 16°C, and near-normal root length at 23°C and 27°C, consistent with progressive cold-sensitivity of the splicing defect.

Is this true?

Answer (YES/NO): NO